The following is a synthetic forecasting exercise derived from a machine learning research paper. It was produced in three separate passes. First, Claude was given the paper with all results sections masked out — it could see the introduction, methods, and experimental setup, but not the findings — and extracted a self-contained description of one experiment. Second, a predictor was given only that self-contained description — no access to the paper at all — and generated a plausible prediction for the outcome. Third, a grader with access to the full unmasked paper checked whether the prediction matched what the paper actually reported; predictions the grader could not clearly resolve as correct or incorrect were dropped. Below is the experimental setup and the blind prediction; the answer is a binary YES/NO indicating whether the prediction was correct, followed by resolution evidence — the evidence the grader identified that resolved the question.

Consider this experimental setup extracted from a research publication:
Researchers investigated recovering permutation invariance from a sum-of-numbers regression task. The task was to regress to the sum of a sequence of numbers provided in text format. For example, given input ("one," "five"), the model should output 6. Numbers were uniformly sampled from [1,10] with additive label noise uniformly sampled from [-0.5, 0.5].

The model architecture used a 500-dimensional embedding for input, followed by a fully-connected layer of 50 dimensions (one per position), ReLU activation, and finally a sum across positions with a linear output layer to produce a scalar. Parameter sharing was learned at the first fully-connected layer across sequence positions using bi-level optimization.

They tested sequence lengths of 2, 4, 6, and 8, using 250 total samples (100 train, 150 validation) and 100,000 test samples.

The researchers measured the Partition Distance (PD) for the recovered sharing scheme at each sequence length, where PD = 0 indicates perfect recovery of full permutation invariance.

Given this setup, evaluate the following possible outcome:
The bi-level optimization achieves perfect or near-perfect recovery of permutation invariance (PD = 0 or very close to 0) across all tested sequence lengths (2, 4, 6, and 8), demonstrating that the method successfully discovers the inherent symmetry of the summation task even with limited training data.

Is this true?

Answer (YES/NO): NO